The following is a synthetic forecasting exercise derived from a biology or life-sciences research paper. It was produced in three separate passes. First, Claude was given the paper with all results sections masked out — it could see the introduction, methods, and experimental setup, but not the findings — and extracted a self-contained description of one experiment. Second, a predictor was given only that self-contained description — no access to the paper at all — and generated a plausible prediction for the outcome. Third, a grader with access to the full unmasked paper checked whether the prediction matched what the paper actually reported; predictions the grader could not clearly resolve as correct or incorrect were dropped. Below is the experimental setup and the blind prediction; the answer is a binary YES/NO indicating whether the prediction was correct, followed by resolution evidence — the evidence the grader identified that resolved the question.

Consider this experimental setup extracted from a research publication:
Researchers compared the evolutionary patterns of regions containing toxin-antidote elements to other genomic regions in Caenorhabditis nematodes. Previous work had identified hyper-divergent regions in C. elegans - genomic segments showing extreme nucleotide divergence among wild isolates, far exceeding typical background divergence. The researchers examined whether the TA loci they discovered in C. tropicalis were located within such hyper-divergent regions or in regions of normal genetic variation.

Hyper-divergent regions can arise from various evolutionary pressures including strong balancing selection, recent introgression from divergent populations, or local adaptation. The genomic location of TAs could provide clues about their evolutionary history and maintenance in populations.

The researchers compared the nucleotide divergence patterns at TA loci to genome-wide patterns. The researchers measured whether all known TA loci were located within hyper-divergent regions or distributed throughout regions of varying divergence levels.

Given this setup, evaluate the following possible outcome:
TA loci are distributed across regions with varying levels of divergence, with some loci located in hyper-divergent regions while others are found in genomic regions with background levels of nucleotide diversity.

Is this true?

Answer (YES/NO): NO